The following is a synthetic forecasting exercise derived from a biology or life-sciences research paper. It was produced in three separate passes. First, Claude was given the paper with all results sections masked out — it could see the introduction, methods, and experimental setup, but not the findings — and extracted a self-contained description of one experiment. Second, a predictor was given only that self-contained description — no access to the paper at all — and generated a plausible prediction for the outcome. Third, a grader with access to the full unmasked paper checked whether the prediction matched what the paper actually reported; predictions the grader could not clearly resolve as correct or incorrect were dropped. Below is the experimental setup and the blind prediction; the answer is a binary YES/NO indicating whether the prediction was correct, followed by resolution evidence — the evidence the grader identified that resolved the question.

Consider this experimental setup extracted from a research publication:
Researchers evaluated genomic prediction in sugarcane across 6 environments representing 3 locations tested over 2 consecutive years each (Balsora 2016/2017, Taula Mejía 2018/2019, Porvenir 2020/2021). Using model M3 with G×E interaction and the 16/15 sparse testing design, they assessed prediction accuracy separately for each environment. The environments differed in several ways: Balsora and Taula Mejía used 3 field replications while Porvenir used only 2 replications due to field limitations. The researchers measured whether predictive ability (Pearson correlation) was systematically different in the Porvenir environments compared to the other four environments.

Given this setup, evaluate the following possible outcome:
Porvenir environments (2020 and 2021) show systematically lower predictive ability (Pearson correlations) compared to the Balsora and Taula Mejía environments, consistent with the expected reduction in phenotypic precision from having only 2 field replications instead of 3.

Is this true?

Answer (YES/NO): NO